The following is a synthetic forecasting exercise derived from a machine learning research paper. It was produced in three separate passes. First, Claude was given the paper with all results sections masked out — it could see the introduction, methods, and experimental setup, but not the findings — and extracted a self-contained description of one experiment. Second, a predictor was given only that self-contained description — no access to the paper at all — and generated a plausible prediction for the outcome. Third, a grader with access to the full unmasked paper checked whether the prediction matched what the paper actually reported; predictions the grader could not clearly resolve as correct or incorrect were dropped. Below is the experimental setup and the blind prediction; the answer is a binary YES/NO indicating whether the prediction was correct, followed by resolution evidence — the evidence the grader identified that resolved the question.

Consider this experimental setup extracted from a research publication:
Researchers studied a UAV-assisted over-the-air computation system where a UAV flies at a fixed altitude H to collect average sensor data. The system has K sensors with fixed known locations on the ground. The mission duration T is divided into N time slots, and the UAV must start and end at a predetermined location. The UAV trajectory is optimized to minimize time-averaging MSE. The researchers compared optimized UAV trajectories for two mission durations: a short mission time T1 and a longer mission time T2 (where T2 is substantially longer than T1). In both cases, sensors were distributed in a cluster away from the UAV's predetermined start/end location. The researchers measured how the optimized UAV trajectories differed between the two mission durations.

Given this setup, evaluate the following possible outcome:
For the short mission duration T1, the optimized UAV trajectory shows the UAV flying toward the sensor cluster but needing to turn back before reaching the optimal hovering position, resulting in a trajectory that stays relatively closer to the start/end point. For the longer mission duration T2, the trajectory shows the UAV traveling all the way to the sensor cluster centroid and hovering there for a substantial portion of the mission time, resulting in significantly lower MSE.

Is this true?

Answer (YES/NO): YES